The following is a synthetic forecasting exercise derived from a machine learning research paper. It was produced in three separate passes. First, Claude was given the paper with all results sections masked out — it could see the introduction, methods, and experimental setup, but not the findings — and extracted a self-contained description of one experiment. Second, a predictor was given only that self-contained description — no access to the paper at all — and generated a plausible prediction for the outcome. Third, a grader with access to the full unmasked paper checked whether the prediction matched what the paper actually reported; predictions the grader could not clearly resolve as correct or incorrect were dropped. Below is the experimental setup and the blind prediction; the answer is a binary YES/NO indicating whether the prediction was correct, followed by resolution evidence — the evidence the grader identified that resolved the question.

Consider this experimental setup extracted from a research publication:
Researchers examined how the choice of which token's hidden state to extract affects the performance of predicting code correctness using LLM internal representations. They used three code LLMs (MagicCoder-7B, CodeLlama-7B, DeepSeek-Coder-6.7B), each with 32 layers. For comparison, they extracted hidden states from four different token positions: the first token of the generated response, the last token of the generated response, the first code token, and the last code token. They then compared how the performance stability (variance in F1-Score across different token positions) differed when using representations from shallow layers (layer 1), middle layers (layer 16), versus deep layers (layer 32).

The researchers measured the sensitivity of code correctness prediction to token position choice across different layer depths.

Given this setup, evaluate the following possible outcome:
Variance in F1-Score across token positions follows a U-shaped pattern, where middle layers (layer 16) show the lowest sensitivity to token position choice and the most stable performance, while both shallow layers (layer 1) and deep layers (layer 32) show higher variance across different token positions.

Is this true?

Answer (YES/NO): NO